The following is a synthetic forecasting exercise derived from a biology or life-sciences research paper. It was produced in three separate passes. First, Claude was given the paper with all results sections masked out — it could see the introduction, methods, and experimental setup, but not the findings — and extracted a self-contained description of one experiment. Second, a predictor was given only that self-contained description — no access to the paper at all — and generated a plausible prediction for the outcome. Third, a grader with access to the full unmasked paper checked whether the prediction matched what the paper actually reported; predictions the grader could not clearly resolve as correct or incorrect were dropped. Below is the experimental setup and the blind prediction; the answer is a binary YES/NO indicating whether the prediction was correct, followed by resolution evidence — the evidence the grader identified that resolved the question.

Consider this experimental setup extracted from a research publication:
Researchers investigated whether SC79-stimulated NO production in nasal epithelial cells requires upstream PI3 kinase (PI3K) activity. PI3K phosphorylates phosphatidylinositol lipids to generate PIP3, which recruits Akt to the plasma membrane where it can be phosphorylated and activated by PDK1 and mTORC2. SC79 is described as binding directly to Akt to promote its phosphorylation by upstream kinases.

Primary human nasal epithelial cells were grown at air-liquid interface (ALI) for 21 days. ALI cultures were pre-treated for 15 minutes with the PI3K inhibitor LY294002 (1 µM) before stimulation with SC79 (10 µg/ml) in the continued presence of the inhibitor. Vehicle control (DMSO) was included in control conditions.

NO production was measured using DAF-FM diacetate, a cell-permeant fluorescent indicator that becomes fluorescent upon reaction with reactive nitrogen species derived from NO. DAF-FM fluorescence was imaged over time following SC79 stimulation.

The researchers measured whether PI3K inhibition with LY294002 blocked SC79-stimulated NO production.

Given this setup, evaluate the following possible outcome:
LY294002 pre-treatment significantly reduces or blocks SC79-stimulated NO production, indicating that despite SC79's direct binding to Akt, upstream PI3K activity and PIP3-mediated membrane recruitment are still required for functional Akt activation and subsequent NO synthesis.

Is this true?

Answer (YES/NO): YES